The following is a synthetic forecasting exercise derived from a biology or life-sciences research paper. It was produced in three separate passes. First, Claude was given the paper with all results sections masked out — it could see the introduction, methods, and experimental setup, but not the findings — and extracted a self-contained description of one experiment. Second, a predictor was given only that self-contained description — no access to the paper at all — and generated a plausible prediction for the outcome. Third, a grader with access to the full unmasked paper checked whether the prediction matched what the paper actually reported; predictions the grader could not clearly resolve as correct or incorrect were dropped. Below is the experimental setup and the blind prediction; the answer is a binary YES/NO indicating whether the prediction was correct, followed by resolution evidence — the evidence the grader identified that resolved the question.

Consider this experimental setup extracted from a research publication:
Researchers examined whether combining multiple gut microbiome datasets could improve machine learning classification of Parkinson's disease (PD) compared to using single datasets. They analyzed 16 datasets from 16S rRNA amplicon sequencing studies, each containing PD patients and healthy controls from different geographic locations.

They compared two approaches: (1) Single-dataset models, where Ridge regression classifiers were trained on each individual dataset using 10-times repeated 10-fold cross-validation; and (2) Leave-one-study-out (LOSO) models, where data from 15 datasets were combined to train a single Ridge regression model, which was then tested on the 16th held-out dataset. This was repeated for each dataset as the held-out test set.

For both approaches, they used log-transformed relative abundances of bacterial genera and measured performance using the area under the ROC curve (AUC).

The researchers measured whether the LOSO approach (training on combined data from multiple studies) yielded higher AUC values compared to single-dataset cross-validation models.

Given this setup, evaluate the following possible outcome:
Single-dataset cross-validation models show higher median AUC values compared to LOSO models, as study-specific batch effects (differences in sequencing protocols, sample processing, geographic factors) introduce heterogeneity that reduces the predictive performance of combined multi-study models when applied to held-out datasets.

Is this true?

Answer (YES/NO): YES